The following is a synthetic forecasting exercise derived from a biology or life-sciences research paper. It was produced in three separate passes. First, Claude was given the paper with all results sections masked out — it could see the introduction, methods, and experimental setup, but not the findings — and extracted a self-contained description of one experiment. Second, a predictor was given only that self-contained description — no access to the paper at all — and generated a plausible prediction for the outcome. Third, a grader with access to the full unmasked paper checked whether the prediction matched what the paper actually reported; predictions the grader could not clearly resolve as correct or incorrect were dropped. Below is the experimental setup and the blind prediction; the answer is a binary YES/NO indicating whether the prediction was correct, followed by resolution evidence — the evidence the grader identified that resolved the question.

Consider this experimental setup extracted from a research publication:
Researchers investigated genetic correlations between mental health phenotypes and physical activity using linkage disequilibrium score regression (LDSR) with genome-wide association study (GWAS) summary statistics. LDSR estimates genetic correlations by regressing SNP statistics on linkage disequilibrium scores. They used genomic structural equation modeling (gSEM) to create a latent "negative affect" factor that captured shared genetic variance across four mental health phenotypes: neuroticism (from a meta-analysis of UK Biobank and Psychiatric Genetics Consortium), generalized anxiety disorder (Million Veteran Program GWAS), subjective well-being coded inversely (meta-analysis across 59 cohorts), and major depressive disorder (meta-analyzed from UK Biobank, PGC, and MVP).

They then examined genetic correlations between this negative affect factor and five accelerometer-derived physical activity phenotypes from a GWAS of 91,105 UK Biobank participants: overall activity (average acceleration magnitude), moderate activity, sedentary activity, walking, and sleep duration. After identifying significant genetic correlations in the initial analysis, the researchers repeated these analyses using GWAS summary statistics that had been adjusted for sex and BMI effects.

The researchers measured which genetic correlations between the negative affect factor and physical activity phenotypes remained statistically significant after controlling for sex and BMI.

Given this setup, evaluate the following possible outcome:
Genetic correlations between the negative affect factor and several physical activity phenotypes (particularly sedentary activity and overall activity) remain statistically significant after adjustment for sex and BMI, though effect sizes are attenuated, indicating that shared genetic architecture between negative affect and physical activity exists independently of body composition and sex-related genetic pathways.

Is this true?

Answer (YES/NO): NO